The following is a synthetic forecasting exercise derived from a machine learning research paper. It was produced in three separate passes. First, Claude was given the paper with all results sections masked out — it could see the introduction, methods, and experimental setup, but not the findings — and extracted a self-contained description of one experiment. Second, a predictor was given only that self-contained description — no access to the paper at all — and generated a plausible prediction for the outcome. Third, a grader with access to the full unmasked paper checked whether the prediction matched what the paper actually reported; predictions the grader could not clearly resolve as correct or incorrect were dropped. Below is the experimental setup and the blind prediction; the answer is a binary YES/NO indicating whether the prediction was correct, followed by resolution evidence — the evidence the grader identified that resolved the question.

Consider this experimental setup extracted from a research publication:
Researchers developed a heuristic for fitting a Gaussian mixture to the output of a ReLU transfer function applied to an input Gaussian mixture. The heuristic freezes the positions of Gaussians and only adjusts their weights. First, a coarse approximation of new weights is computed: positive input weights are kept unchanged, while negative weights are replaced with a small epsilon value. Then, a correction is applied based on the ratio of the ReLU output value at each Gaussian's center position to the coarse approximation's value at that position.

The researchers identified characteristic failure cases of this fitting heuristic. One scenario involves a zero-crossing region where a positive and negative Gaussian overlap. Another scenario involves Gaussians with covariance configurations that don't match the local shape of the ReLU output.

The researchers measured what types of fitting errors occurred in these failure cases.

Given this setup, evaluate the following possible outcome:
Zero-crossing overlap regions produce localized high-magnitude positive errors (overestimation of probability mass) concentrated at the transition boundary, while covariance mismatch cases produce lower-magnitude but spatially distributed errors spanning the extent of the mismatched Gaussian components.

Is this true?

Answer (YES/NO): NO